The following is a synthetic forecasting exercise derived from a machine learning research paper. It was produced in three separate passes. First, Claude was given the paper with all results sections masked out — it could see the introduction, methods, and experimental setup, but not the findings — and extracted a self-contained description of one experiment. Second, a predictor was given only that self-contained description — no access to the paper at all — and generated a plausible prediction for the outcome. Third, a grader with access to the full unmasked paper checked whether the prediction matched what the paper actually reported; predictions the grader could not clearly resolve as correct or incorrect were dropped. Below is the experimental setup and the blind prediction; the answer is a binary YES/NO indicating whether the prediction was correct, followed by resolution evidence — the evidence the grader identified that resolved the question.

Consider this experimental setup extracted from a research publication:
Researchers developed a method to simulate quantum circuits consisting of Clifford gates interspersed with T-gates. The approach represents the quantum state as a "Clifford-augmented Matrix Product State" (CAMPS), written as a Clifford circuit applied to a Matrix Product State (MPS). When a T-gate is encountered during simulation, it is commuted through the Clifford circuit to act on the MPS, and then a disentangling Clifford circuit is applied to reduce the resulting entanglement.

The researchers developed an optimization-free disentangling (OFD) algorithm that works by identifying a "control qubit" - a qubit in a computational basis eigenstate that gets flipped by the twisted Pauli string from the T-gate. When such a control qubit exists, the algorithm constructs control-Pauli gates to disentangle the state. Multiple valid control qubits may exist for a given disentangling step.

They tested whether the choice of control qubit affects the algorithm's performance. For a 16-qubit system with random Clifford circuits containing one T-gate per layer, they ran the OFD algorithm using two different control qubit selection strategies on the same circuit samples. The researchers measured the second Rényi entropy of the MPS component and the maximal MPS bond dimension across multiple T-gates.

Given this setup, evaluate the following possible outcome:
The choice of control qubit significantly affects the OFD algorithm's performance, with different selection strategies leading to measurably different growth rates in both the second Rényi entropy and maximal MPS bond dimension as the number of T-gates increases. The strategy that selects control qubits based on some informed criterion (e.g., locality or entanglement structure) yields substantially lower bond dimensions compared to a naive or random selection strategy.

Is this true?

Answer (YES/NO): NO